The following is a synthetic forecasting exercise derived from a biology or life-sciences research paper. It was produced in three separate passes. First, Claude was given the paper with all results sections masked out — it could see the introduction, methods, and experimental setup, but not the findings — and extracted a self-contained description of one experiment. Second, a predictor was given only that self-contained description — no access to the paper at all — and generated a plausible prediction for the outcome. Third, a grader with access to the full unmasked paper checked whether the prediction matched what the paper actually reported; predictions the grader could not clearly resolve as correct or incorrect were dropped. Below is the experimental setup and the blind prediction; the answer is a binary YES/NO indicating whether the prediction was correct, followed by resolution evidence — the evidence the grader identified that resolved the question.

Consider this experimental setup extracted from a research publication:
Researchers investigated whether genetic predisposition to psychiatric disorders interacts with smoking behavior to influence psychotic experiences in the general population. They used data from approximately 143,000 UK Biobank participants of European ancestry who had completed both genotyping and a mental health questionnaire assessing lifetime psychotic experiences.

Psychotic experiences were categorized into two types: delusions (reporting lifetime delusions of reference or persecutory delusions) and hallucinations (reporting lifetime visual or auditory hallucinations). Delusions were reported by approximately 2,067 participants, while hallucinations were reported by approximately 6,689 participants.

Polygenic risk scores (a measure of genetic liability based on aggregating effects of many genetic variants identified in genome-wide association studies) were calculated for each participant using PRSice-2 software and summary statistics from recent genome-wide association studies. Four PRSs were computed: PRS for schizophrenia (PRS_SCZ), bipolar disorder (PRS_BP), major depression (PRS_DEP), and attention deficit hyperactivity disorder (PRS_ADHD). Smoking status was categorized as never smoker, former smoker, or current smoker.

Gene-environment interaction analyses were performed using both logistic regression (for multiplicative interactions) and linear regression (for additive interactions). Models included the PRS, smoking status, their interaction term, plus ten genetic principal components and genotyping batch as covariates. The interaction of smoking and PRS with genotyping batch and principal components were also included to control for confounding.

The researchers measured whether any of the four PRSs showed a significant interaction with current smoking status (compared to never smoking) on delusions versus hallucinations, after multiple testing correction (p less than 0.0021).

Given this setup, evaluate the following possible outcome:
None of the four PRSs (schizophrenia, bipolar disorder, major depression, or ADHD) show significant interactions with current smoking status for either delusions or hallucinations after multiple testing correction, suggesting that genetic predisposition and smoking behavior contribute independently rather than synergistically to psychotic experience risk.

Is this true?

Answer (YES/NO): NO